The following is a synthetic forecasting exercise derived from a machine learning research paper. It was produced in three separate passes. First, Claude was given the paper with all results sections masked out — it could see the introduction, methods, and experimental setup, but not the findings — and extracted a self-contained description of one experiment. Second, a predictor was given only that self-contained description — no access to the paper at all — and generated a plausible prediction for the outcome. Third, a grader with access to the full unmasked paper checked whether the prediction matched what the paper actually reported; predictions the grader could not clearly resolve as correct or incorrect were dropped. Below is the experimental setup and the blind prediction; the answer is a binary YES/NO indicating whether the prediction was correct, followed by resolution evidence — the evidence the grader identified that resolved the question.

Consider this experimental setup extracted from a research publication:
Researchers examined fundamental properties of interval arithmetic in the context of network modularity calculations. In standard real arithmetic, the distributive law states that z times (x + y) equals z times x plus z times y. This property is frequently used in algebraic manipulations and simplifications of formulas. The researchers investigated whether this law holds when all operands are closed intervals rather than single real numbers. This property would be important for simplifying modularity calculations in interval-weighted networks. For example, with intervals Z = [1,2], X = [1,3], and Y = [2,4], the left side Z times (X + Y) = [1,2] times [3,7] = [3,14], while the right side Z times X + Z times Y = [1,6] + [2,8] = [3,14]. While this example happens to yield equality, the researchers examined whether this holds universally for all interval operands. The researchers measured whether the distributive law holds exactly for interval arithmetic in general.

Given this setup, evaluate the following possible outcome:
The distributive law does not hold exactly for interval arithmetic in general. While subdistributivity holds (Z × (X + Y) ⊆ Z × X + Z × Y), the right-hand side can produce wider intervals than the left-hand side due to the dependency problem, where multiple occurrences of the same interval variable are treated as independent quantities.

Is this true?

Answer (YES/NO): YES